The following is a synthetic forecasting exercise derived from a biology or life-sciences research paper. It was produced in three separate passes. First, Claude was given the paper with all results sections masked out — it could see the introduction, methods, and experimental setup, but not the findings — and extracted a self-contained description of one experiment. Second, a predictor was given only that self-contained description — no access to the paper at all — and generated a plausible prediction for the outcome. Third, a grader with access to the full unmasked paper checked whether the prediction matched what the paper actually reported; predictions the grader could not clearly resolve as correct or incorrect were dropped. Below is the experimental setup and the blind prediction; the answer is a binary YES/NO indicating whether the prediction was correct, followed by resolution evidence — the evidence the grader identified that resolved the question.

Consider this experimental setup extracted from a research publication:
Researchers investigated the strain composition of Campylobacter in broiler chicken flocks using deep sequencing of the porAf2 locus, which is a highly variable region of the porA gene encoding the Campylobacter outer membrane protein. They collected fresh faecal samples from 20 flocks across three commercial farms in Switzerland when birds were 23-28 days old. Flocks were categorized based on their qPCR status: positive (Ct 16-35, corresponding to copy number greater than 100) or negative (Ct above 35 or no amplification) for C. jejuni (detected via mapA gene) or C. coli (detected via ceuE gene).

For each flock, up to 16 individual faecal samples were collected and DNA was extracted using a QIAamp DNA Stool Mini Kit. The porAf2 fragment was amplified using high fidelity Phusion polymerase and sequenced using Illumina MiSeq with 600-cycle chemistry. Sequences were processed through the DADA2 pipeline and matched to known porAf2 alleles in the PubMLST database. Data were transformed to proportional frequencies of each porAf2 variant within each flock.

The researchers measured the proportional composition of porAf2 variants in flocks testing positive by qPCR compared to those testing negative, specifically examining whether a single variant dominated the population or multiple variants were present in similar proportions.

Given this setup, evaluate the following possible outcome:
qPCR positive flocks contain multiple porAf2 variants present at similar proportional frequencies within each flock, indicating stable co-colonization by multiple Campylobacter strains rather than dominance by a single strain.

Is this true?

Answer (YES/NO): NO